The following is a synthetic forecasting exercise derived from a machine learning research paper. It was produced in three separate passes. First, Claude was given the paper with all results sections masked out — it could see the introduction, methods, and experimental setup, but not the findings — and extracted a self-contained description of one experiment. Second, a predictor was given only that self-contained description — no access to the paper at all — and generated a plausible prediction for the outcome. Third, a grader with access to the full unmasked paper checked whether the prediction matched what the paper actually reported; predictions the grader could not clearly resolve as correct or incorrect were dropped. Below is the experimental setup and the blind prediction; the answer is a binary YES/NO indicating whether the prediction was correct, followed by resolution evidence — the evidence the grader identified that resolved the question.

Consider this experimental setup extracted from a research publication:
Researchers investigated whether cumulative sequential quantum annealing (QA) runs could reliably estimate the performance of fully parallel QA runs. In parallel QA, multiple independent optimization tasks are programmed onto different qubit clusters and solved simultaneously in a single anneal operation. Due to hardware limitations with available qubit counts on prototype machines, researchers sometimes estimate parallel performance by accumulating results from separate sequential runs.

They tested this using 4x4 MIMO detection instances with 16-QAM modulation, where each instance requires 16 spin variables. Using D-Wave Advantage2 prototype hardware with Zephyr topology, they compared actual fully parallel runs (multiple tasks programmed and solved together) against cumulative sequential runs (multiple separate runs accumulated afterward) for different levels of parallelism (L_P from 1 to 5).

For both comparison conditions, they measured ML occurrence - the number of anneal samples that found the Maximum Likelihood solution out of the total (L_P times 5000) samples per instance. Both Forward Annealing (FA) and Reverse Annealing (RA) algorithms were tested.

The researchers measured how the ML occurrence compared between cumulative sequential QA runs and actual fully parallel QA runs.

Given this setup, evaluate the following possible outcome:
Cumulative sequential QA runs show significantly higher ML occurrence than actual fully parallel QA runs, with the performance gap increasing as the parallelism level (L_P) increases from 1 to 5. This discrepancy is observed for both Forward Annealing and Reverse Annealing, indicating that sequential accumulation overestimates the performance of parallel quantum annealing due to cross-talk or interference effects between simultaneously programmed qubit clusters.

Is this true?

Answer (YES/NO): NO